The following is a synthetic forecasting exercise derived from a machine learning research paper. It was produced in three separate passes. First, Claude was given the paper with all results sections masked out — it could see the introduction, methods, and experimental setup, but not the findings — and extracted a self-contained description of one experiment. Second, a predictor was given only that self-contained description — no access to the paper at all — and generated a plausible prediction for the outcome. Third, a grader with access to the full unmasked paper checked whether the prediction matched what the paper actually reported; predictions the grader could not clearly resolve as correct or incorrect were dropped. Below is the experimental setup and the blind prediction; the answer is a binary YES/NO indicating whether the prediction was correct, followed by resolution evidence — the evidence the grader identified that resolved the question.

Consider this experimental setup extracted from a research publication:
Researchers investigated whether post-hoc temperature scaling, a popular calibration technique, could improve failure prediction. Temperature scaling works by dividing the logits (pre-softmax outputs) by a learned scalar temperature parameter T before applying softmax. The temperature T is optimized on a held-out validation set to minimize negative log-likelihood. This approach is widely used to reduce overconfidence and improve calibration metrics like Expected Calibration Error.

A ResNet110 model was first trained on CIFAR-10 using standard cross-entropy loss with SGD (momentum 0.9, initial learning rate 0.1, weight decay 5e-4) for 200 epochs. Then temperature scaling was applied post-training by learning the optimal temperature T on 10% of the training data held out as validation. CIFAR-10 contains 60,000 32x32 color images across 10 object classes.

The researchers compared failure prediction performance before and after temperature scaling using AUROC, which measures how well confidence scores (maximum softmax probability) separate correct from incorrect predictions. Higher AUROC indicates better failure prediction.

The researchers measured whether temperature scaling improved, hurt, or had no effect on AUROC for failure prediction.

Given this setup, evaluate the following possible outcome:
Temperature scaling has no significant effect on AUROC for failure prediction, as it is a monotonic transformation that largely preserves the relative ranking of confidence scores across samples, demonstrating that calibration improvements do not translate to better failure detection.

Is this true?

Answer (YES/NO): NO